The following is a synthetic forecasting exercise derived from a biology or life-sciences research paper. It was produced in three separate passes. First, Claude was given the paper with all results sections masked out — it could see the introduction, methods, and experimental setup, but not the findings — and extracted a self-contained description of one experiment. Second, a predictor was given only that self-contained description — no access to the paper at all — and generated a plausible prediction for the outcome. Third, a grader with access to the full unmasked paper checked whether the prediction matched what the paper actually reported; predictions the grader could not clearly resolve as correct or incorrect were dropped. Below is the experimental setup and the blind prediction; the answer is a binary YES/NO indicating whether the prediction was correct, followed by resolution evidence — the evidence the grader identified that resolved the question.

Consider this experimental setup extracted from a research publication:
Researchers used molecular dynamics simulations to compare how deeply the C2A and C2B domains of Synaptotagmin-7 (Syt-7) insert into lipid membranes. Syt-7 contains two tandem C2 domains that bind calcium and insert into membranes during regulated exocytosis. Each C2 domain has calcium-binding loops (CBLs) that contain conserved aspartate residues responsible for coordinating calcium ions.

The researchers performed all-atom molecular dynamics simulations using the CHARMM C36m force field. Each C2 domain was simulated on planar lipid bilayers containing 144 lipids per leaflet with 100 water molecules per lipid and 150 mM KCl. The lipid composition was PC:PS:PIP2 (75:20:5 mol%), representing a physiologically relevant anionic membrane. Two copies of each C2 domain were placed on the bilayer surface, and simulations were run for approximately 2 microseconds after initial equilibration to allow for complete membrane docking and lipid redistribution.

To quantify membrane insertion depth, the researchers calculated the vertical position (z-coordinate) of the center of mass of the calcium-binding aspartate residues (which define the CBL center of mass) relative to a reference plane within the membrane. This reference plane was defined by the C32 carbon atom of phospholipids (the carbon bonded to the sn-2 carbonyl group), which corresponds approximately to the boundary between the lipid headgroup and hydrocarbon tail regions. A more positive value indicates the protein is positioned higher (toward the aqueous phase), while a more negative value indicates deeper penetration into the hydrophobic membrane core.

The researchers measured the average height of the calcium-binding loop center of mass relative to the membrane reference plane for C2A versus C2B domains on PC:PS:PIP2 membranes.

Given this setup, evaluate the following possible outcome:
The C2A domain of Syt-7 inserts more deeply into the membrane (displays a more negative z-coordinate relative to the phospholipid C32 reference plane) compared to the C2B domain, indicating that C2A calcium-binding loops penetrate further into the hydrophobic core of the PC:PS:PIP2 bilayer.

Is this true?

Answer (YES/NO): NO